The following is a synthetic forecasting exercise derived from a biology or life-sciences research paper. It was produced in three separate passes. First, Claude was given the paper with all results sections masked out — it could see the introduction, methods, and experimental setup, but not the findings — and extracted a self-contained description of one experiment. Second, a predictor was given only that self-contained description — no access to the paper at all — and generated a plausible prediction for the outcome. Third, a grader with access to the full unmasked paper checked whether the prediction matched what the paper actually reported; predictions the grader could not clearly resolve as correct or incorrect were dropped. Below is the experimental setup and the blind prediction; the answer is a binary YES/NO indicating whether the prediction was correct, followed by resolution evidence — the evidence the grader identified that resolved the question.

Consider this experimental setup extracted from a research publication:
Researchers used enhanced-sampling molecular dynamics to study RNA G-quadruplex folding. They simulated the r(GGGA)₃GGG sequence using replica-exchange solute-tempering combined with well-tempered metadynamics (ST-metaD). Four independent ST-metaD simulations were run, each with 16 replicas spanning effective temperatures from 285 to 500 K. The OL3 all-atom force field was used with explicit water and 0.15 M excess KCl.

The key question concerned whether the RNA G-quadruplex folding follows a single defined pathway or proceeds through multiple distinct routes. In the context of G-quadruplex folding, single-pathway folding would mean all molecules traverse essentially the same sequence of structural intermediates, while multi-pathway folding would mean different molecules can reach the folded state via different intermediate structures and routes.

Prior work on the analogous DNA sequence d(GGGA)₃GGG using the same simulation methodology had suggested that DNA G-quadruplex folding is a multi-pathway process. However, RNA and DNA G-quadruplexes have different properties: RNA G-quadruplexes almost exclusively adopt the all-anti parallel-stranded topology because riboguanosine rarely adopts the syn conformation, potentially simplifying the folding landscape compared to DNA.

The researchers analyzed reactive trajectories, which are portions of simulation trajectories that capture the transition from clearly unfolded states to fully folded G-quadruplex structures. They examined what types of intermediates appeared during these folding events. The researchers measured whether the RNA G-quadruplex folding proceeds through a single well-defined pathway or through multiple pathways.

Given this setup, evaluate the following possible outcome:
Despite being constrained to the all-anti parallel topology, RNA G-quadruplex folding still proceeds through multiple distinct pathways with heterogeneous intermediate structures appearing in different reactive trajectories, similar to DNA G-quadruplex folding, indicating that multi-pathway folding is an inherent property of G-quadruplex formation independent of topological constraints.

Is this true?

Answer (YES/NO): YES